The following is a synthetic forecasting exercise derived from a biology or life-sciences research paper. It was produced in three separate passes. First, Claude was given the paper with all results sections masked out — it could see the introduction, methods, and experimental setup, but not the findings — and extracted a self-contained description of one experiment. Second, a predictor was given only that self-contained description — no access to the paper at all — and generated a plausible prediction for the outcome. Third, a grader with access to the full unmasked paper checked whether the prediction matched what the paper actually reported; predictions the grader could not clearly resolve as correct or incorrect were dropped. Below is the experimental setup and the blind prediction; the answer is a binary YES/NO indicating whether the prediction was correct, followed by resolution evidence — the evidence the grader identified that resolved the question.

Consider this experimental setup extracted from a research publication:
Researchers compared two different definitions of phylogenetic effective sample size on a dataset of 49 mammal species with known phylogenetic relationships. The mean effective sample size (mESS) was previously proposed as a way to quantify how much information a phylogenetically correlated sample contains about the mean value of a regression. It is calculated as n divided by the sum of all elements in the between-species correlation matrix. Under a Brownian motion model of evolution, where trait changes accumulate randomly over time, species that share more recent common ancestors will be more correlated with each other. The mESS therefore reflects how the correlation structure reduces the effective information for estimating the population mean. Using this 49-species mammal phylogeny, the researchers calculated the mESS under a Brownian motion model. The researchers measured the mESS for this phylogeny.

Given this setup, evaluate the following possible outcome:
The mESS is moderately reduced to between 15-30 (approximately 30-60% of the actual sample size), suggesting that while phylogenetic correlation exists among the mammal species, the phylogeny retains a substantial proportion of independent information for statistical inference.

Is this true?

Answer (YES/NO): NO